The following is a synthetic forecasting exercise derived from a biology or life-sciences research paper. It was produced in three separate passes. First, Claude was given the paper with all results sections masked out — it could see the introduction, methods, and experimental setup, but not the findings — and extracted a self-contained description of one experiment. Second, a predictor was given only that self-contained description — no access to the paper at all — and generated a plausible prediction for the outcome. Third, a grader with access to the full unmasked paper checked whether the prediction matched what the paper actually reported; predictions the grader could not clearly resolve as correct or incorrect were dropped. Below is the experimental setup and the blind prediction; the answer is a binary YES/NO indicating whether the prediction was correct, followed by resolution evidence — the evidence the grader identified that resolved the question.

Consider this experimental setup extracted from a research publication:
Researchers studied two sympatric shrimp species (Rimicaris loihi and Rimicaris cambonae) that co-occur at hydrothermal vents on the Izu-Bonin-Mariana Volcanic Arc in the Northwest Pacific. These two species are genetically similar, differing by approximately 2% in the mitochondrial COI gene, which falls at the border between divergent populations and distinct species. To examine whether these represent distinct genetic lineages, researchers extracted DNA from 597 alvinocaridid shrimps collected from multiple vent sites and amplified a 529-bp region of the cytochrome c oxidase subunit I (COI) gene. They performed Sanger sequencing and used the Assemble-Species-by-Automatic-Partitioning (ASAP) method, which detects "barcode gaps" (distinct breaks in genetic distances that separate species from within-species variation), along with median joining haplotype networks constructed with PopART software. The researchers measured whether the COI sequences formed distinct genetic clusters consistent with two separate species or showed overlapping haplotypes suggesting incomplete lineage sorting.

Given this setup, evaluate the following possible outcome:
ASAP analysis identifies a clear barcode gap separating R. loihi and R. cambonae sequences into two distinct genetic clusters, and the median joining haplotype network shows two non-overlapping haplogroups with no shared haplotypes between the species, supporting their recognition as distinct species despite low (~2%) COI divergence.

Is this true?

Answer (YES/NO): YES